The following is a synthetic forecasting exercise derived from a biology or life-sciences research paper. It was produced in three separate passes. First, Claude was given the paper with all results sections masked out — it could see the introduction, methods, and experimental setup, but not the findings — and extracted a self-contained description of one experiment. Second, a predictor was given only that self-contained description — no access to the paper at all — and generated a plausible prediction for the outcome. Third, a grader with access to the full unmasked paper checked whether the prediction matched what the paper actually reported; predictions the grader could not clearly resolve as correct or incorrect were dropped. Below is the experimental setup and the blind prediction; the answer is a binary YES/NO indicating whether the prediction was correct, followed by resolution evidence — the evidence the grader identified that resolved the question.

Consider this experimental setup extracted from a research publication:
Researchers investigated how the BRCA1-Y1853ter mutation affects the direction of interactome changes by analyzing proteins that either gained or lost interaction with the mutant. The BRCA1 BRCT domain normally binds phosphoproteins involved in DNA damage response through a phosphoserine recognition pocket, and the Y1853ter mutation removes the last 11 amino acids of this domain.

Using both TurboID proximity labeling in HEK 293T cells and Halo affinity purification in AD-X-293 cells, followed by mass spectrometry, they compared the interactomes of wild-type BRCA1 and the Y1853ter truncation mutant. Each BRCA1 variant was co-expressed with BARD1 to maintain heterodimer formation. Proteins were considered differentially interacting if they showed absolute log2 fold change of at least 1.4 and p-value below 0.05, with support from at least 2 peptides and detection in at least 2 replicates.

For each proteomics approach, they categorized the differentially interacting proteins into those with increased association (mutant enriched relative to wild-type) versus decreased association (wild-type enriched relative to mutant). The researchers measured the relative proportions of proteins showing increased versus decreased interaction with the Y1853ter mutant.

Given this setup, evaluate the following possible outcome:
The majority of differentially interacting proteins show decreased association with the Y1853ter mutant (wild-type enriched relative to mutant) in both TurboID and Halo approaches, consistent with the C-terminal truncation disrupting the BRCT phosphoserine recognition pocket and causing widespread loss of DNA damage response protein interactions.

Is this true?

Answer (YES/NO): NO